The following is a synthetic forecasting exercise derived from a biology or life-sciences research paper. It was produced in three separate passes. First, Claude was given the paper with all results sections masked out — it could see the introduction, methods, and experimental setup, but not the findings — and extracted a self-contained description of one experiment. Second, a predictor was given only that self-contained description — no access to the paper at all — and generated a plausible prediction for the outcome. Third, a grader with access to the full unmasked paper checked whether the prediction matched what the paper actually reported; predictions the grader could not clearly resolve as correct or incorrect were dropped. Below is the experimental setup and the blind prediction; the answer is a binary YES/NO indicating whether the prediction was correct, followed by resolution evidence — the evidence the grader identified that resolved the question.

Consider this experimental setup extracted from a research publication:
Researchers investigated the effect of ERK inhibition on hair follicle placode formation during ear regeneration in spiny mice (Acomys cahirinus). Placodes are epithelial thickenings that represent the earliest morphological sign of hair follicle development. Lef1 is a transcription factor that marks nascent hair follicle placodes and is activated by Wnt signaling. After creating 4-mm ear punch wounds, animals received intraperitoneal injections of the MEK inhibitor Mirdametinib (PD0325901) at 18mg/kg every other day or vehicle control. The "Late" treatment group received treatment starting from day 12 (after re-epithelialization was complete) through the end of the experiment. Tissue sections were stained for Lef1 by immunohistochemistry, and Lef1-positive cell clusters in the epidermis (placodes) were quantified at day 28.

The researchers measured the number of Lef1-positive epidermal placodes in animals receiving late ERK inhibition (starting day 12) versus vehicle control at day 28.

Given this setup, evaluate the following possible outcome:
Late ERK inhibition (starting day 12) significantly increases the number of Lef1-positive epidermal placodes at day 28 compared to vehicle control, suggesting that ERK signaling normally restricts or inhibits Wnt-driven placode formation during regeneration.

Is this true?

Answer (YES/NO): NO